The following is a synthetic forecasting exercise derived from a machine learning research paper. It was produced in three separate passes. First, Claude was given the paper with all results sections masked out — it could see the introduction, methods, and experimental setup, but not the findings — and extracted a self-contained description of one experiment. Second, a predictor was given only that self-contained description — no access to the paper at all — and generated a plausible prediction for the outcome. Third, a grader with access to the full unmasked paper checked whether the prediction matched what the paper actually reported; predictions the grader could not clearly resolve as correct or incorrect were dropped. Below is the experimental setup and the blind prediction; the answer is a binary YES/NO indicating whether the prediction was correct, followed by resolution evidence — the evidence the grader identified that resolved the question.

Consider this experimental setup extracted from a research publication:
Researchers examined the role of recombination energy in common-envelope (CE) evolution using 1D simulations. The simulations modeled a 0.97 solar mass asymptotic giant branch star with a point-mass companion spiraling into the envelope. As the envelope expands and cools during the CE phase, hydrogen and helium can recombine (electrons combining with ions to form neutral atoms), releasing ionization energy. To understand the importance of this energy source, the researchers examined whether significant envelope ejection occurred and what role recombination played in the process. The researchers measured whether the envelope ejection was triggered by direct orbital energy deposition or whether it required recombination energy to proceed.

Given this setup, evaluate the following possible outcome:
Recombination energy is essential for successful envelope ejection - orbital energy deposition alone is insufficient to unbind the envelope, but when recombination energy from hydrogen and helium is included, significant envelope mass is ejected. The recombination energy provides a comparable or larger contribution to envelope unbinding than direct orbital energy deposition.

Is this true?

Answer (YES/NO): YES